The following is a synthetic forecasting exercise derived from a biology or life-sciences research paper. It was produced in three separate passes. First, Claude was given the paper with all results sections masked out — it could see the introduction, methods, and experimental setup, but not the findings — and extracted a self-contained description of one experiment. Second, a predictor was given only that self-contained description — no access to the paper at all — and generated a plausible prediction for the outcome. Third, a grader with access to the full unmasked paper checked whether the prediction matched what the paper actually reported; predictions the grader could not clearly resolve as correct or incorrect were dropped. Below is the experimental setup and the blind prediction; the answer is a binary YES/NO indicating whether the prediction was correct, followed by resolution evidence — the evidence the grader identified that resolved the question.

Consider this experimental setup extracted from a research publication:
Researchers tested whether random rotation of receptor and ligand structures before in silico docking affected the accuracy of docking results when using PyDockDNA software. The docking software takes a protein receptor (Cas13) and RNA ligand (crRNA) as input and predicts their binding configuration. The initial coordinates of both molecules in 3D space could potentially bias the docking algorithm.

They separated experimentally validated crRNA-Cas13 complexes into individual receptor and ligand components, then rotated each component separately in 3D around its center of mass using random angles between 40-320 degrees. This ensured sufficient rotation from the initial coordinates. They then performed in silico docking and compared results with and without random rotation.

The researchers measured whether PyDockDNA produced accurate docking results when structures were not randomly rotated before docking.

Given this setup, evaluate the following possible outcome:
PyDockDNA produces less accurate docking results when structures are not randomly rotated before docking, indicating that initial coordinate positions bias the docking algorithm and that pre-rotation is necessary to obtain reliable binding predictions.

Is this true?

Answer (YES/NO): NO